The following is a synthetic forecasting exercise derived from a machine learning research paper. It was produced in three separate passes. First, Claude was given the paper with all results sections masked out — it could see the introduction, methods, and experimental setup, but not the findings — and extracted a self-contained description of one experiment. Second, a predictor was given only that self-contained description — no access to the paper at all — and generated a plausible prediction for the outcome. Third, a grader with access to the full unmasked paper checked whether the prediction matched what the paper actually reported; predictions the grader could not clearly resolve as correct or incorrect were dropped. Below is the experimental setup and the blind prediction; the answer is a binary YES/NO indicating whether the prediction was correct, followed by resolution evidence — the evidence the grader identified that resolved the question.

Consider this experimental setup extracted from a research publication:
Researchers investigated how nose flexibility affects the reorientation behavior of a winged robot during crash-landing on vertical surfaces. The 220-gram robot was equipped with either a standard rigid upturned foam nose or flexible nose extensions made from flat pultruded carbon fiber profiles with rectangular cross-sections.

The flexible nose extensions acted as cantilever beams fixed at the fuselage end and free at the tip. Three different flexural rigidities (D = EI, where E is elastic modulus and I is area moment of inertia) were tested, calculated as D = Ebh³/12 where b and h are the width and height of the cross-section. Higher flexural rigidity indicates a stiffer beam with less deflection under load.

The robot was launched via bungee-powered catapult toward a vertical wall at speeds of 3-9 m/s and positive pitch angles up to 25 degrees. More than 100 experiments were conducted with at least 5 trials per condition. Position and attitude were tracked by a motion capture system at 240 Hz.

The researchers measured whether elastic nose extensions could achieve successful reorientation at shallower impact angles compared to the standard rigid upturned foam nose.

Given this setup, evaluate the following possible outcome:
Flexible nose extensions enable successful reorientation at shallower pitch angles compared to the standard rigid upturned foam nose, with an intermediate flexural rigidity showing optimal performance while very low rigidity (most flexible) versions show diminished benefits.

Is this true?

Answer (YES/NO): NO